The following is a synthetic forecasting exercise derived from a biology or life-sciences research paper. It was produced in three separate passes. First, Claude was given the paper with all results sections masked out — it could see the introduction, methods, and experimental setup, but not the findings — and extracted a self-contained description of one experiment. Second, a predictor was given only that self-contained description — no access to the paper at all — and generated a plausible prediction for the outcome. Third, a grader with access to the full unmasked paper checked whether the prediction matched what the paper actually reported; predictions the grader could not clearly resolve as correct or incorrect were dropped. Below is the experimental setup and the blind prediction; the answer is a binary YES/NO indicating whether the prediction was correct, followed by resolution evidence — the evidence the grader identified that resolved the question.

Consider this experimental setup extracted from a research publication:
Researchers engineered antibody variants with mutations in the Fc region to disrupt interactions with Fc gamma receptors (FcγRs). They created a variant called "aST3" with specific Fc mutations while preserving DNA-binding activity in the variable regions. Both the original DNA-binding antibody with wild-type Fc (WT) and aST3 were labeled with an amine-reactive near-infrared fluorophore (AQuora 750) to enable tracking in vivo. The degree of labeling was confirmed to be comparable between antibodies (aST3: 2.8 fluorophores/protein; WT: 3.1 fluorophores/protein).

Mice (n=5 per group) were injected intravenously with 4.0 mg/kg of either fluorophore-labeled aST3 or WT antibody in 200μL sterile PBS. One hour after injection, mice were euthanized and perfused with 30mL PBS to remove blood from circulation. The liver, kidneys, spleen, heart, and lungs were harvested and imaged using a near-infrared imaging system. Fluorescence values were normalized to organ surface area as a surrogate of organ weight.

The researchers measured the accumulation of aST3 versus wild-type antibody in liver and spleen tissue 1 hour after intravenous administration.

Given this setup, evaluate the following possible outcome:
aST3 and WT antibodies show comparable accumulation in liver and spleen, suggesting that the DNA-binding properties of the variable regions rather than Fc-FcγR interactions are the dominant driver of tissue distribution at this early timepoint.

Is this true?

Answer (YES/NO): NO